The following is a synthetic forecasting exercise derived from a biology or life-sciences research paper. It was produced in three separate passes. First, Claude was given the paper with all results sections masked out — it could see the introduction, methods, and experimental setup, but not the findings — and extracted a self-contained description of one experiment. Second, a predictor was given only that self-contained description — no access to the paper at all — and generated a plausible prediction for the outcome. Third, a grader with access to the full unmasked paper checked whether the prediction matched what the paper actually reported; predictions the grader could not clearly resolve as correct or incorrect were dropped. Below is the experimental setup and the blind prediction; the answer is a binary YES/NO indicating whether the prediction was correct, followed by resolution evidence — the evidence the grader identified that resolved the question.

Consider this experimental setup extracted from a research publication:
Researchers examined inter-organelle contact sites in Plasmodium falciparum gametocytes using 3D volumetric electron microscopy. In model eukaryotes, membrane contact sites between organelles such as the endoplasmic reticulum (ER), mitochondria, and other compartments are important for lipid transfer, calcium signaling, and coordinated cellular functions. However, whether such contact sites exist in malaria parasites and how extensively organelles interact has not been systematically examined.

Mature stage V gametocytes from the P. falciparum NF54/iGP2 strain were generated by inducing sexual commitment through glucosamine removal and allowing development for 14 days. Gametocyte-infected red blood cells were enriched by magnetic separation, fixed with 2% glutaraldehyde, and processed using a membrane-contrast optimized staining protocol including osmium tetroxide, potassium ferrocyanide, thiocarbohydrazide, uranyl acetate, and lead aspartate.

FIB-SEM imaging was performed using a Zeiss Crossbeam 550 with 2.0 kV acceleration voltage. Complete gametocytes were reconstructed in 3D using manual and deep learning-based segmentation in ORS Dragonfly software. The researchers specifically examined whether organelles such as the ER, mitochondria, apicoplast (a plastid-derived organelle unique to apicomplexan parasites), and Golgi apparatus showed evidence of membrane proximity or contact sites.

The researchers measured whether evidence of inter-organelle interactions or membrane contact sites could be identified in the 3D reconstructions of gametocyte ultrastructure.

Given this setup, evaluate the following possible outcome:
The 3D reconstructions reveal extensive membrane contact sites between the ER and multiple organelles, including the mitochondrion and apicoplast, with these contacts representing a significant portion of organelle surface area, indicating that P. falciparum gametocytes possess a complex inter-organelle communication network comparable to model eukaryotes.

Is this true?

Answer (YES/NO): NO